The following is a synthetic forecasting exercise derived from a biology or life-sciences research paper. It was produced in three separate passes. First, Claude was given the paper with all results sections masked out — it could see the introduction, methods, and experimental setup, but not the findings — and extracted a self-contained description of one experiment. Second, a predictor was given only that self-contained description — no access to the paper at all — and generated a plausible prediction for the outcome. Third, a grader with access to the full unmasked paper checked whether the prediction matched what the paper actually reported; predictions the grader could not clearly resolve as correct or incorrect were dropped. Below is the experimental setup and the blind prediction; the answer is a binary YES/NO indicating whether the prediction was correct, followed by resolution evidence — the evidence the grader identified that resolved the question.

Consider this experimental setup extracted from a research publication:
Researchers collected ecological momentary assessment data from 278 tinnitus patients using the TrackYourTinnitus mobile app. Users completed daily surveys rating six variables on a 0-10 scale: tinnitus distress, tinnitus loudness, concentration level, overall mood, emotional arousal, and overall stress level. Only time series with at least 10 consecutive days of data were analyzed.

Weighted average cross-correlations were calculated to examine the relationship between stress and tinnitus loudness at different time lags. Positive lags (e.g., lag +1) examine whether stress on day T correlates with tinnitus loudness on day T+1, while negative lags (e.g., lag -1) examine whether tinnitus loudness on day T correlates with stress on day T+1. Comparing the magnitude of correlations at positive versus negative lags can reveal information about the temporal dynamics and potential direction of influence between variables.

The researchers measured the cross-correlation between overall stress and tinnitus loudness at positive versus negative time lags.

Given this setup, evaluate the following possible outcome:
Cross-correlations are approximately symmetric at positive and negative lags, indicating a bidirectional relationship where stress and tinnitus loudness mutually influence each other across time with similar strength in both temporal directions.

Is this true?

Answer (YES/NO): NO